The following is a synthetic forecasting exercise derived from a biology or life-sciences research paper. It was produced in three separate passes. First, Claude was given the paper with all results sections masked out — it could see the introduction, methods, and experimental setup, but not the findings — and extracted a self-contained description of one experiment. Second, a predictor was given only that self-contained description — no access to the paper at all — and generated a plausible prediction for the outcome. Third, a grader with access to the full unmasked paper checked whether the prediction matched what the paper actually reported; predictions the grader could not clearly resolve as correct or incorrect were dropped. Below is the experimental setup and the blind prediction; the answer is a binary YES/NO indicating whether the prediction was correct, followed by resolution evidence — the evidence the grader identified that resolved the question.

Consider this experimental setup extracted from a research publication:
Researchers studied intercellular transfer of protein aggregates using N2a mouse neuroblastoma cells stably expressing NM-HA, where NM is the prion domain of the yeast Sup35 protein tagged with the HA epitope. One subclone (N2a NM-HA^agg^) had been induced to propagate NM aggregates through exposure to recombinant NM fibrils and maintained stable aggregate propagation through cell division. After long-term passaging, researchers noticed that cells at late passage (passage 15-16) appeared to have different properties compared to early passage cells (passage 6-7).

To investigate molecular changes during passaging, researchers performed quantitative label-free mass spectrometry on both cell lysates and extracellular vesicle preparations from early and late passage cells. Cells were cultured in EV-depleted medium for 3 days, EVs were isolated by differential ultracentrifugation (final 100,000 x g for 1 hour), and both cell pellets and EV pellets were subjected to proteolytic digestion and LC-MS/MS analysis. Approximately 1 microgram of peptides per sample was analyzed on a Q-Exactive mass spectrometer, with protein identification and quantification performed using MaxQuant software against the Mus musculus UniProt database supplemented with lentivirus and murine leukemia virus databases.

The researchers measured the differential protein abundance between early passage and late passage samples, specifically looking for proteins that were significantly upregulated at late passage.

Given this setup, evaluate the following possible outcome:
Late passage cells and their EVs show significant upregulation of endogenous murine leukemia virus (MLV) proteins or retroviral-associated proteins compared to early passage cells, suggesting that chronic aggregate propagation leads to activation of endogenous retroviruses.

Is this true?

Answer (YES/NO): NO